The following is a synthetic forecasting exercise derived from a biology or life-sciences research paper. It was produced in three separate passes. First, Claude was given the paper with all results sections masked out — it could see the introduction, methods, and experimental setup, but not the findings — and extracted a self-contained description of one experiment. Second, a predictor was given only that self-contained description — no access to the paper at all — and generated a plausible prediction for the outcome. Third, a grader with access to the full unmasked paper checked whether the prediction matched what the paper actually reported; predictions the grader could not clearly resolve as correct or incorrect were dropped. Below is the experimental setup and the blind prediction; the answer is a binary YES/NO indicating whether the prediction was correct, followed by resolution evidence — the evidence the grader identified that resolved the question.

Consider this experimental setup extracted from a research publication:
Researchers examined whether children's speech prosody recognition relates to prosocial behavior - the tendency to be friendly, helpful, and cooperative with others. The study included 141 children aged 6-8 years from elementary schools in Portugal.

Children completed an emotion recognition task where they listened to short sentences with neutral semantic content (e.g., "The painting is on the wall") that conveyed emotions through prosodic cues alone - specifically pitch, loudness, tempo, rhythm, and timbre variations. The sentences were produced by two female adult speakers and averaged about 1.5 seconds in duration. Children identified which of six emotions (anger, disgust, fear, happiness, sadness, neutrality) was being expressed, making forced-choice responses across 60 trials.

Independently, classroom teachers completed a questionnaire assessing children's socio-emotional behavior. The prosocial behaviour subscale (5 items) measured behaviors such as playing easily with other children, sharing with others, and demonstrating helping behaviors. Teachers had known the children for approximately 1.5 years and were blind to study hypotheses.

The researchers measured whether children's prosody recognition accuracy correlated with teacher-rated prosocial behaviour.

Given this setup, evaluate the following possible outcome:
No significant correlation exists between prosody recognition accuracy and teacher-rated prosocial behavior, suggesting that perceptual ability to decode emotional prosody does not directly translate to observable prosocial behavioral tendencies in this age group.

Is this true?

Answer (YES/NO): NO